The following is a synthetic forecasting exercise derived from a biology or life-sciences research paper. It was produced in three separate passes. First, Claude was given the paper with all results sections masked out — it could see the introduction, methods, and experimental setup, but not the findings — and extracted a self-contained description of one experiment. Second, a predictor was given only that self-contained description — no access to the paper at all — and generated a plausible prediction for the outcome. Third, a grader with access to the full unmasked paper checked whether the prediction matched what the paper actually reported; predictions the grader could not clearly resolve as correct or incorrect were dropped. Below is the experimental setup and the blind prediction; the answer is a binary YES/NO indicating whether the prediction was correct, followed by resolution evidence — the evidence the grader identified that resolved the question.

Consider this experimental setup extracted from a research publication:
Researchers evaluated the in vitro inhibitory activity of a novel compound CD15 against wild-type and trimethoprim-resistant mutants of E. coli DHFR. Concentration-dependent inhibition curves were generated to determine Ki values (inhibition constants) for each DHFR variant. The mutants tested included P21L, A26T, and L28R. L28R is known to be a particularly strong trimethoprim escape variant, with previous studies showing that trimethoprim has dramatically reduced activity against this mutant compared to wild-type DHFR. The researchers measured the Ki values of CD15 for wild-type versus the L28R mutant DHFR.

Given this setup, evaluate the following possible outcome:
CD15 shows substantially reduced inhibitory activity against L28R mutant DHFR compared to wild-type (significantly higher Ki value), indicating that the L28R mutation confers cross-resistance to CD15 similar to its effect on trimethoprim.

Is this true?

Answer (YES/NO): NO